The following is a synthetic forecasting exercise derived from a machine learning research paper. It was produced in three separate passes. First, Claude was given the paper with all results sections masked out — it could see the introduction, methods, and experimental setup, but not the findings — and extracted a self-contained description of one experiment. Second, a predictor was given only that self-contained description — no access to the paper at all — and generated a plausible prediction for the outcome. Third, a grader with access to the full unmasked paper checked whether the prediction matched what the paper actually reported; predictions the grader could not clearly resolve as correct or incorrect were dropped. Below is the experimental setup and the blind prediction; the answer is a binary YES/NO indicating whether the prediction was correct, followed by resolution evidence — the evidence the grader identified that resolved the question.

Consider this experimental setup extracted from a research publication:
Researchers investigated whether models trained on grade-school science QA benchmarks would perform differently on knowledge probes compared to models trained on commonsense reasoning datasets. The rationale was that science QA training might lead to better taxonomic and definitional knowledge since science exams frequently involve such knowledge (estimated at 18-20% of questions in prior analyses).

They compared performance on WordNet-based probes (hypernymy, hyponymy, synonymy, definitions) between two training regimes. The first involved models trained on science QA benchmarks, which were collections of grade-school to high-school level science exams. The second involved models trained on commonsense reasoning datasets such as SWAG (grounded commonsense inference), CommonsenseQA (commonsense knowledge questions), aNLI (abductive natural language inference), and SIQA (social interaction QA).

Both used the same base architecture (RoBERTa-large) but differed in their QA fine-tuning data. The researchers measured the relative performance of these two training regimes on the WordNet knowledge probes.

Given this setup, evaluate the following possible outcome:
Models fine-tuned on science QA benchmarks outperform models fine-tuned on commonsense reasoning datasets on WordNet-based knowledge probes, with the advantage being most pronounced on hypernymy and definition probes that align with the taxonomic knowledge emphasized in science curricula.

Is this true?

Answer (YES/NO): NO